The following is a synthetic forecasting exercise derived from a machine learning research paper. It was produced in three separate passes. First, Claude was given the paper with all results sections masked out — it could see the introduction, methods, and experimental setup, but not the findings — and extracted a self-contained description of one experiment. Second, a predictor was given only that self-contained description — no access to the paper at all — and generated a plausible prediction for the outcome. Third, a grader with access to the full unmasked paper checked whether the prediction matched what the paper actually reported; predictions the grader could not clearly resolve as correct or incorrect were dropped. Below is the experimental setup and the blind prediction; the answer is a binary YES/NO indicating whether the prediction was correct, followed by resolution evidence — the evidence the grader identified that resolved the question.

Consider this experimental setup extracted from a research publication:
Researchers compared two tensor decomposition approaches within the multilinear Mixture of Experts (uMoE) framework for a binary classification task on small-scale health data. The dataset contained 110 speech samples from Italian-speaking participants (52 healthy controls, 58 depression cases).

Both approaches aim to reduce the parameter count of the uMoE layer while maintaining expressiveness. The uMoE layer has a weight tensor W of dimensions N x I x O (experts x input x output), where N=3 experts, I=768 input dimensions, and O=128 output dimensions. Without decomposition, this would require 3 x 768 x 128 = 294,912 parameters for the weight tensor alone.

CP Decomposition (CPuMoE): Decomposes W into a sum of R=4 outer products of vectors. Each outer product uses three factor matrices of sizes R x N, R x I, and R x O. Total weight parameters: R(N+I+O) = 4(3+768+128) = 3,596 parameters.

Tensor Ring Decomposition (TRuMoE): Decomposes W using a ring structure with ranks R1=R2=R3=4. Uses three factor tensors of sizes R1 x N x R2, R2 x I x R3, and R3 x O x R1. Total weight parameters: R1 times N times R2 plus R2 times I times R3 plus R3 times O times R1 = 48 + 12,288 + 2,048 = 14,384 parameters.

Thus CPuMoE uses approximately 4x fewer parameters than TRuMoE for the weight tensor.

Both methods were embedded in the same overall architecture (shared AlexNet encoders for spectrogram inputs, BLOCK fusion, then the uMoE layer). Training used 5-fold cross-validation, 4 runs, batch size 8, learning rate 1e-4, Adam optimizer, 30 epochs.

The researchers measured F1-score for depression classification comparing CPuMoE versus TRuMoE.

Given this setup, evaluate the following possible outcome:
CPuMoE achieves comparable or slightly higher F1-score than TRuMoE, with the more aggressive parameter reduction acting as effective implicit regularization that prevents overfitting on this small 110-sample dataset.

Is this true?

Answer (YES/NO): NO